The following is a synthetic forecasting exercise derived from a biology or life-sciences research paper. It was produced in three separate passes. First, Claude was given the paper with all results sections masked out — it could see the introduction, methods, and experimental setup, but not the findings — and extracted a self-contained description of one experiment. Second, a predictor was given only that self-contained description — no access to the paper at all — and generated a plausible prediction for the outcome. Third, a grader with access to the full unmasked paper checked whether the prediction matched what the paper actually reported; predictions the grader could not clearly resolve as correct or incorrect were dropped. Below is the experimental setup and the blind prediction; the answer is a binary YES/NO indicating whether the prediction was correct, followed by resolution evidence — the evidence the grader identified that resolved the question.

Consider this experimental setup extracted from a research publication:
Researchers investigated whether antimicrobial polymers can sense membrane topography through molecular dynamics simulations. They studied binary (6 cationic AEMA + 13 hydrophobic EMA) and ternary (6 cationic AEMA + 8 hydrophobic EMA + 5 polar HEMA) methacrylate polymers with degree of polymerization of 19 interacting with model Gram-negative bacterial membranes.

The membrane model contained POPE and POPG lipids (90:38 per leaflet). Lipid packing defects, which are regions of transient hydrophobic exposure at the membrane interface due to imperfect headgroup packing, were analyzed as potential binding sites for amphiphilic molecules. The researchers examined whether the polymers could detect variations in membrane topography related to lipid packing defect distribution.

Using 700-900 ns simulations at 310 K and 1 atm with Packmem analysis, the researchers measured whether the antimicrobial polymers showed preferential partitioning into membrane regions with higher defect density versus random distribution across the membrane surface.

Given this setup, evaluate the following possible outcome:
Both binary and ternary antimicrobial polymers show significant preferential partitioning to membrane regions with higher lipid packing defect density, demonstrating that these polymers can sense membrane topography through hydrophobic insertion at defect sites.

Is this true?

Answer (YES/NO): YES